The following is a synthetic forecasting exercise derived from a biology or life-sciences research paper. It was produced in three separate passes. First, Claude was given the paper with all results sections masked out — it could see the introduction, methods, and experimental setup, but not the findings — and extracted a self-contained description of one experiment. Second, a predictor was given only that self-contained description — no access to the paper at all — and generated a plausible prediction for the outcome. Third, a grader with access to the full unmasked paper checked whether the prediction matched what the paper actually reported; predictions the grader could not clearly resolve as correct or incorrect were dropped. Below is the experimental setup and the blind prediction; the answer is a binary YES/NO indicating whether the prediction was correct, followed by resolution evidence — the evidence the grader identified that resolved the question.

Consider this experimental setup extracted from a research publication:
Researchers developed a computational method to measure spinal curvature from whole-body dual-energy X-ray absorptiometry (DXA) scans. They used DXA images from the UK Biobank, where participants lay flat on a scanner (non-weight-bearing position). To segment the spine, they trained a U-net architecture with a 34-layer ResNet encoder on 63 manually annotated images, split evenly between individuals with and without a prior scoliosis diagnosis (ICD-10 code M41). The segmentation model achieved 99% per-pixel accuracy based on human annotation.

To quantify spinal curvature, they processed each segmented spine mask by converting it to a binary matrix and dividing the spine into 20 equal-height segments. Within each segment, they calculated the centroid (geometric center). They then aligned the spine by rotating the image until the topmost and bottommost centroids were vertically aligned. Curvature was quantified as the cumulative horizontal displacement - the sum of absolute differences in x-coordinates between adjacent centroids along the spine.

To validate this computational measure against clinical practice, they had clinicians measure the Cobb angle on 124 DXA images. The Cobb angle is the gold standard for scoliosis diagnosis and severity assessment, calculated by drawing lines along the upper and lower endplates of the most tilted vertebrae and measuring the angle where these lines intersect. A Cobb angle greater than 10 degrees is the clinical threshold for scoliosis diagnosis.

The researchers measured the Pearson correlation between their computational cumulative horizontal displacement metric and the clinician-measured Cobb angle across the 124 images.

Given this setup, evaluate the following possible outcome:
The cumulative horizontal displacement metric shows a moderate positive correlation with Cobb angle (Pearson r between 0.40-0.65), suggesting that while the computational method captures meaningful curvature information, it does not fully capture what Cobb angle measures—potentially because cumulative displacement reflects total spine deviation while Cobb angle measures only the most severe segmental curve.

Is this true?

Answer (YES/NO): NO